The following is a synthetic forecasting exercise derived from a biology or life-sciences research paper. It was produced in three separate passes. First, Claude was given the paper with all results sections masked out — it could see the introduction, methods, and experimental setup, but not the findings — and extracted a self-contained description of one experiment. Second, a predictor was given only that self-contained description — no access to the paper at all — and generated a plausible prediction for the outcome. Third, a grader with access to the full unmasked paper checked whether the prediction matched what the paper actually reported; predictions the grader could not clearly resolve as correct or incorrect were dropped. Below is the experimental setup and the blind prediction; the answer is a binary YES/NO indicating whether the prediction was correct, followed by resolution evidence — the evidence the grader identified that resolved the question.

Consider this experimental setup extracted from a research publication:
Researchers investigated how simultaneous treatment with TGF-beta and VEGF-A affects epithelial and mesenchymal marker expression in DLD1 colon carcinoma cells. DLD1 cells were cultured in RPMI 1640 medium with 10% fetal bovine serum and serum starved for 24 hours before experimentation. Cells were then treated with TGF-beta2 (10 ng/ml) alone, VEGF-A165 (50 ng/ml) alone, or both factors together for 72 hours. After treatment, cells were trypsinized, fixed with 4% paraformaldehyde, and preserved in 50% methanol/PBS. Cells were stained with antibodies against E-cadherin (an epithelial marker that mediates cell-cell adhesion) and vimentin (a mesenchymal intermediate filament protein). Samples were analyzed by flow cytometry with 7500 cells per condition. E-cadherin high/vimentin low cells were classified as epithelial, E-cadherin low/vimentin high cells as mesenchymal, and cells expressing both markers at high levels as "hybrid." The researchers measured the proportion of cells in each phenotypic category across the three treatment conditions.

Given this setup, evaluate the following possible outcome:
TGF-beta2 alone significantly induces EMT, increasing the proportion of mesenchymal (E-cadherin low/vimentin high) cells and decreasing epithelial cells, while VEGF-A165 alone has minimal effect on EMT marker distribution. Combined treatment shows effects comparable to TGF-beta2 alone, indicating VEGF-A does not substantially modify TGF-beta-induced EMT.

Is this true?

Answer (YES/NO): NO